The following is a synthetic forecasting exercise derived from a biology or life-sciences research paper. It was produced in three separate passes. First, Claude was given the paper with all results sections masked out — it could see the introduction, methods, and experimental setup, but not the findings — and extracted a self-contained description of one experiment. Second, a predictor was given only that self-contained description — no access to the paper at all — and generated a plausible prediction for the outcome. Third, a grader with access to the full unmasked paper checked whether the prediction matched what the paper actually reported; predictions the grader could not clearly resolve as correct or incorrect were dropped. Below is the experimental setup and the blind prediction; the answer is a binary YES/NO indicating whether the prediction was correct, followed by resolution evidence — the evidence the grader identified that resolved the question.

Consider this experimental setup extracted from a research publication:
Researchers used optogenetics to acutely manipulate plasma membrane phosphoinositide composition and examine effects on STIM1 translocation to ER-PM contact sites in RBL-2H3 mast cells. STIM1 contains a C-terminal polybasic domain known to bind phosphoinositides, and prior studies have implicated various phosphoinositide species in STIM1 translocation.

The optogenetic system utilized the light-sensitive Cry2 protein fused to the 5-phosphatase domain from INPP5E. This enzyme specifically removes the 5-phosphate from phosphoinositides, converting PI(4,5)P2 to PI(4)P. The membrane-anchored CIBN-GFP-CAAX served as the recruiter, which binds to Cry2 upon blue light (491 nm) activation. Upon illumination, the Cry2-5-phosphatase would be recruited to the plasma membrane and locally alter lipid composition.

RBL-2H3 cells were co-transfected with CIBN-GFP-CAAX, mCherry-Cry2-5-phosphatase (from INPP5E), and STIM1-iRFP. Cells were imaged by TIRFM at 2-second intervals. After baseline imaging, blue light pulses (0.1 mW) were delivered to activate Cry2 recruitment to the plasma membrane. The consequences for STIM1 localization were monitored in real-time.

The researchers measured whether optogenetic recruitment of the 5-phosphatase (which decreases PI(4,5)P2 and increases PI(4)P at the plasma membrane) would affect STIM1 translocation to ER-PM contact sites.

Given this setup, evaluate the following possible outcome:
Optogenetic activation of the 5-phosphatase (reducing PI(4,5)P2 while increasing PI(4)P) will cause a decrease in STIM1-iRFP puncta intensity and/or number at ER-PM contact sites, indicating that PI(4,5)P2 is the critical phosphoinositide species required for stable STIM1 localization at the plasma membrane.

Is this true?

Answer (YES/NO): NO